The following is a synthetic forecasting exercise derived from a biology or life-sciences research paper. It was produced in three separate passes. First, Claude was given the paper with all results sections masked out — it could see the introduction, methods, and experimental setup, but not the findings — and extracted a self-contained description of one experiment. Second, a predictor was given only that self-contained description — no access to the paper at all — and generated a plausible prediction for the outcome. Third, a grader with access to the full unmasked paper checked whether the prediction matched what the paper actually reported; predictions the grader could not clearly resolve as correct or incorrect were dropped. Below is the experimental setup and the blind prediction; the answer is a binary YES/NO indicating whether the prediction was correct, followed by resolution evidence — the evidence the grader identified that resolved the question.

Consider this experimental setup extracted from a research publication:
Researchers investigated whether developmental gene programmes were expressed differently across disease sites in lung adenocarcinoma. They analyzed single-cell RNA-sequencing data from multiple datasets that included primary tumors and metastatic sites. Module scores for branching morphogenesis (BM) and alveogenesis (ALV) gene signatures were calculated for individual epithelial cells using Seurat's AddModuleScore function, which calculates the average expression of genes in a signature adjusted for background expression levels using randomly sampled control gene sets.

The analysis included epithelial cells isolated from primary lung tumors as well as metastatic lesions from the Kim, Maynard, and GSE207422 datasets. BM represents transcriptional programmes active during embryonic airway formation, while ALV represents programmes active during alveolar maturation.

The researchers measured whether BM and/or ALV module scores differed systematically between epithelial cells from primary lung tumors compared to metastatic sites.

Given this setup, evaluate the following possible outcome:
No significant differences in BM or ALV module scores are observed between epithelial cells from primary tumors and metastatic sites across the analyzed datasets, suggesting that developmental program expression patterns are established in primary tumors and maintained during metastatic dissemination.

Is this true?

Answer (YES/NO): NO